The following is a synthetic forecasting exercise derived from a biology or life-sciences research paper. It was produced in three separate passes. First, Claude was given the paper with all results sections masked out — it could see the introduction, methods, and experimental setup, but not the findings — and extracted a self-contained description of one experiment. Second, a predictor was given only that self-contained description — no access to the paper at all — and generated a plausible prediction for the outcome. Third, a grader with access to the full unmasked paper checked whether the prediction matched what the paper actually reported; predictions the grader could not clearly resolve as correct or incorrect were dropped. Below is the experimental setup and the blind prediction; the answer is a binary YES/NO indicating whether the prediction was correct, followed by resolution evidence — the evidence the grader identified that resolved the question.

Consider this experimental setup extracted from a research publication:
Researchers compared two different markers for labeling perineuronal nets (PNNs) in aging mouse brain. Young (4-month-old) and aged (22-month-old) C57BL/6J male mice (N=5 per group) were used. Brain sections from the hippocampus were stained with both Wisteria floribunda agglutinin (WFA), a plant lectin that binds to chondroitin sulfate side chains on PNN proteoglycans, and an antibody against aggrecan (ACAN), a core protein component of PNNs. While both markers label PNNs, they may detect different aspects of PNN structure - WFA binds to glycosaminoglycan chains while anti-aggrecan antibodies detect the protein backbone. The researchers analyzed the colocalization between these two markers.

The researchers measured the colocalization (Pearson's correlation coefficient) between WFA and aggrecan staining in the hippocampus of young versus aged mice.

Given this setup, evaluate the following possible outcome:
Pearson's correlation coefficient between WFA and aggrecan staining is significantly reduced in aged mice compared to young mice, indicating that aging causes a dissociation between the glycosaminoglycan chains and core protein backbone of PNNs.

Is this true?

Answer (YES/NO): NO